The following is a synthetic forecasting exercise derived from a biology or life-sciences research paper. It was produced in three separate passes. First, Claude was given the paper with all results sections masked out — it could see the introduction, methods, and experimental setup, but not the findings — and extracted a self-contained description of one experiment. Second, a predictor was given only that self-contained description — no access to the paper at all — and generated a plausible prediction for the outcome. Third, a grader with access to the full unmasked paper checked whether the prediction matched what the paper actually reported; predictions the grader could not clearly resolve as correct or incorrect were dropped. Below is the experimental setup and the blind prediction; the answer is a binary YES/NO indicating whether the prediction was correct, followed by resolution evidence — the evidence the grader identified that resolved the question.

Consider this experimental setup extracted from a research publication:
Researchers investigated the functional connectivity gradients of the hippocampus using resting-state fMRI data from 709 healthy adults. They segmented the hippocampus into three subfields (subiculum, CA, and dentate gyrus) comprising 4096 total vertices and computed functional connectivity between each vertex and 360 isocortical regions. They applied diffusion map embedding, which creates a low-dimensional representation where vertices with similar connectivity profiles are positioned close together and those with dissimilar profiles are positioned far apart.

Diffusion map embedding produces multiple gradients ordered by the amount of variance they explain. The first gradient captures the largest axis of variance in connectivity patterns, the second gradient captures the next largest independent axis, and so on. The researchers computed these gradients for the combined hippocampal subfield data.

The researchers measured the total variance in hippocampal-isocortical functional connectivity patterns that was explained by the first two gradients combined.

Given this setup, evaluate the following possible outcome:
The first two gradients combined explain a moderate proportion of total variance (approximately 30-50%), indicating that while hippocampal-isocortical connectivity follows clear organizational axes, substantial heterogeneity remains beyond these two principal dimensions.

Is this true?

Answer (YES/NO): YES